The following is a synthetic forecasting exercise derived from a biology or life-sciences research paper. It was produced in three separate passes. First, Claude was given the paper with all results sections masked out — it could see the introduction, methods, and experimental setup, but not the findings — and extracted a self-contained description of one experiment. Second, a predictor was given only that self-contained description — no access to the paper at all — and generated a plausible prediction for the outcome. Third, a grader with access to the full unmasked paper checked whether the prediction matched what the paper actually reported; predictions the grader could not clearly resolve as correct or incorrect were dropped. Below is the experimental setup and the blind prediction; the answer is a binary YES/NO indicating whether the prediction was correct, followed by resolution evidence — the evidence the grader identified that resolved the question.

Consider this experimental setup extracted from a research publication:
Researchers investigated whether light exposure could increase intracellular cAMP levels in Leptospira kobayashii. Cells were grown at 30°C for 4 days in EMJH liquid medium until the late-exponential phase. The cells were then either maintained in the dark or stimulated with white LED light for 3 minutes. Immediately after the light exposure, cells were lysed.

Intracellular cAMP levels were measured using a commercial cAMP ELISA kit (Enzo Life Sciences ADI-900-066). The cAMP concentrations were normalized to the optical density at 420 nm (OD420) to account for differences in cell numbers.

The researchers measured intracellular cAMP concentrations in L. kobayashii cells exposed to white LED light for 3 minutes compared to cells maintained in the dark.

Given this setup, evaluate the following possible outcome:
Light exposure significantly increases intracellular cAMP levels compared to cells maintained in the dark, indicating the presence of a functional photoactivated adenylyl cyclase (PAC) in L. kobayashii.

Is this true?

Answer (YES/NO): NO